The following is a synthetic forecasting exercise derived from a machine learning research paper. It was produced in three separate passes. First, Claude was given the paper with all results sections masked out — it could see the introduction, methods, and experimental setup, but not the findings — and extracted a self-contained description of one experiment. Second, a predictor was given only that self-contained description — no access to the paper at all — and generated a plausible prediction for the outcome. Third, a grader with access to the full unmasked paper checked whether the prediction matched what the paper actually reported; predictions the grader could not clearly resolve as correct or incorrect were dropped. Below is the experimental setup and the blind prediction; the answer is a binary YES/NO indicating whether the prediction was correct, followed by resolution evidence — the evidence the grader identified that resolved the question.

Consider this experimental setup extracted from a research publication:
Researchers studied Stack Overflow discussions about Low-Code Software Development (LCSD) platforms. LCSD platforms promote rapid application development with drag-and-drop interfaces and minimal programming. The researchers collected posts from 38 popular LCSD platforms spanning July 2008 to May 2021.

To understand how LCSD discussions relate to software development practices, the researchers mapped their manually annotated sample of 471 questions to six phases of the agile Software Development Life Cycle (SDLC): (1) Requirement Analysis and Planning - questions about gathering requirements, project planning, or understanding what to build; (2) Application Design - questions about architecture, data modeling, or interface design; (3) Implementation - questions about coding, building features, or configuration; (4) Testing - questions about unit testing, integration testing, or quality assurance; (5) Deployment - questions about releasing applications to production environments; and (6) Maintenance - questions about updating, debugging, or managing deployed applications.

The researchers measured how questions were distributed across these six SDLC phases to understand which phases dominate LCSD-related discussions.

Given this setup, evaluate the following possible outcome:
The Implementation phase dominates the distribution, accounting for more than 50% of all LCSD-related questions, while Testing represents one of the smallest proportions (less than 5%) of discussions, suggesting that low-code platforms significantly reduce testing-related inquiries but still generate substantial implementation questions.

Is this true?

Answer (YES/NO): YES